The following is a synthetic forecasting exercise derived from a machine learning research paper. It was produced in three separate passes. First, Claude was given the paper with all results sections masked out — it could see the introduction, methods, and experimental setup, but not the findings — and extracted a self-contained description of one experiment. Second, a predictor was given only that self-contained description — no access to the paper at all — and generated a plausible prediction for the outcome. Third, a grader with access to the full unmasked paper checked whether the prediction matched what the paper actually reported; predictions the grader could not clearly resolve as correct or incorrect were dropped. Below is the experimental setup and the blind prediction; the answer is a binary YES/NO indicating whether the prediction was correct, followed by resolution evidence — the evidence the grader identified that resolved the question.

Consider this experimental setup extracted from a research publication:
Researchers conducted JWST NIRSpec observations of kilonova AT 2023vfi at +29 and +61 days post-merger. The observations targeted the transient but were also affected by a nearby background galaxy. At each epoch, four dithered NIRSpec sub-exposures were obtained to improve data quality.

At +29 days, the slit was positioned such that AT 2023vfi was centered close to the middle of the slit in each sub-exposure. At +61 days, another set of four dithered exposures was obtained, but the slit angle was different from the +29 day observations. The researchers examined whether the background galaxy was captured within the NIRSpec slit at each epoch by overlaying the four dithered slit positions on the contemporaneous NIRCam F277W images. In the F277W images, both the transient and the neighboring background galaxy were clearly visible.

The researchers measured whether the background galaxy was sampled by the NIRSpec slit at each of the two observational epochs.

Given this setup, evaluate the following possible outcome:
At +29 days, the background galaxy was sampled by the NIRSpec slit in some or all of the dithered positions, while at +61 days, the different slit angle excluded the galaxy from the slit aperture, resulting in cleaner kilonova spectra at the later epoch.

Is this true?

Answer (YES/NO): YES